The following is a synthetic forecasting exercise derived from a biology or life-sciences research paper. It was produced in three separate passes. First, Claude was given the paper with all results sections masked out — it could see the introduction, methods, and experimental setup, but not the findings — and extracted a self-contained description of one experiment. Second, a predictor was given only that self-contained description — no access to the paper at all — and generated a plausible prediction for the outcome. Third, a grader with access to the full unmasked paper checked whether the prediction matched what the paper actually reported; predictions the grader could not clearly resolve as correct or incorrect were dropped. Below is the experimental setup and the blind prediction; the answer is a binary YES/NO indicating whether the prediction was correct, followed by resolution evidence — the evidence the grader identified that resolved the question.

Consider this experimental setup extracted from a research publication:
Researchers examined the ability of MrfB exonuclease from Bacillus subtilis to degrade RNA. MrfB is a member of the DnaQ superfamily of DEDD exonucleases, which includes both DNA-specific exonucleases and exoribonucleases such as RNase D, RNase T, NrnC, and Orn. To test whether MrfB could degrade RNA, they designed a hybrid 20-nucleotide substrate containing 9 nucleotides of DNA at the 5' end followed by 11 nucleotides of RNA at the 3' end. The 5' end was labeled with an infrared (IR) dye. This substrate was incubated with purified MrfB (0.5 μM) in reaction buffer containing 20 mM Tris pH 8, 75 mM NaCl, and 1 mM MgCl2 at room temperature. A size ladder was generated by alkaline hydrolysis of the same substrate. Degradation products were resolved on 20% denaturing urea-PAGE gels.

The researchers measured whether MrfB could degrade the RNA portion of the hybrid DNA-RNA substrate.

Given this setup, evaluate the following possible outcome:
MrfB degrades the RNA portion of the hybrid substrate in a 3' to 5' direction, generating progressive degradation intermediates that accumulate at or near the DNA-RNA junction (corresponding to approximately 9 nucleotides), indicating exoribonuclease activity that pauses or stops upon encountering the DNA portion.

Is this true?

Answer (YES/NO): NO